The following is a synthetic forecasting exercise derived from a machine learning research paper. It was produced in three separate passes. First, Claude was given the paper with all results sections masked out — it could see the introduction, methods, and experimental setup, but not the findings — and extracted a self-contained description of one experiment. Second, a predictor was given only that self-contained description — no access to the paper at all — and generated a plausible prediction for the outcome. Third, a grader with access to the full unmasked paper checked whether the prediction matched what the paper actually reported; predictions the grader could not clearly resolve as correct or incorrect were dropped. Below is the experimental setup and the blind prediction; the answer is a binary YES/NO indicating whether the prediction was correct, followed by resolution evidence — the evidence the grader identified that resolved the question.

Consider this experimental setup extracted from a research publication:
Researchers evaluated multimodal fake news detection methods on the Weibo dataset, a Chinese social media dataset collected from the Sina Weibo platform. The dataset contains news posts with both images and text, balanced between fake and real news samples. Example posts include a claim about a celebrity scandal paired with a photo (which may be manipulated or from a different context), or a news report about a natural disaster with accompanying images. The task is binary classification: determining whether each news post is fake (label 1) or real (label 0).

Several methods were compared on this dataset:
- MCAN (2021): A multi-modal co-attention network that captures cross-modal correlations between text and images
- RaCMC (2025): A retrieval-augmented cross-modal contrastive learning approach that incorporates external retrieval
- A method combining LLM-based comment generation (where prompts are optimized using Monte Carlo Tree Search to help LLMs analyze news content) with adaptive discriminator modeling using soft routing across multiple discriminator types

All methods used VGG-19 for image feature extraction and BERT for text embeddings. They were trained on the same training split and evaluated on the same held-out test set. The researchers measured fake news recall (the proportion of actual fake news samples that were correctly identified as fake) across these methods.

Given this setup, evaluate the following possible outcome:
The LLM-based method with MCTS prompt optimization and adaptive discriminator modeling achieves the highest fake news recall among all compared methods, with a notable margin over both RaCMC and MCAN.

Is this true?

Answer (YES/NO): NO